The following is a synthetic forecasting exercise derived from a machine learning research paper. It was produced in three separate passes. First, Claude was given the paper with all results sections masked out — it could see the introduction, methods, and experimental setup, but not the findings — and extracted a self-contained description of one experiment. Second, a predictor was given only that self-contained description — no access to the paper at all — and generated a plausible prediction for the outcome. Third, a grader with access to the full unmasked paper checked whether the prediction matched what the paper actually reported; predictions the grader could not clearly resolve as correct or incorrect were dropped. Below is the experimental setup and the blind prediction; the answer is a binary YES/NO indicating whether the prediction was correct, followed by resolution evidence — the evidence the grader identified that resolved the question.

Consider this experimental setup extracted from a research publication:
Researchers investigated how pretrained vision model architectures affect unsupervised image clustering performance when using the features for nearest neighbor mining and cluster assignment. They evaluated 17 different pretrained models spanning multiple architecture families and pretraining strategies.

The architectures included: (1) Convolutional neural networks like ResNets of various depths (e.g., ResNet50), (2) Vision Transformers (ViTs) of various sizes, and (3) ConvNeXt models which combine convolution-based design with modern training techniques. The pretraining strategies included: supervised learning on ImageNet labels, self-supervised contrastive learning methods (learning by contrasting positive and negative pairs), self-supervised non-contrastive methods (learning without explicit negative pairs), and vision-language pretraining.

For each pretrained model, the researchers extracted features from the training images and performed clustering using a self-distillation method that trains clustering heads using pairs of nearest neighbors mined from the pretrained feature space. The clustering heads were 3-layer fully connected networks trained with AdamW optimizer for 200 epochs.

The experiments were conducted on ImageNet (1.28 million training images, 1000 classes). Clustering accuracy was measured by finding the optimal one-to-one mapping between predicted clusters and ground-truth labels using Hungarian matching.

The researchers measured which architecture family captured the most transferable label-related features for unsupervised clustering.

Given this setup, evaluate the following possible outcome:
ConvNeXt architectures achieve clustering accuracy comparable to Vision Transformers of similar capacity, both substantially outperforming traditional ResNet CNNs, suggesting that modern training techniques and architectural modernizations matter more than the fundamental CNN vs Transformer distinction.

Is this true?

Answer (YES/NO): NO